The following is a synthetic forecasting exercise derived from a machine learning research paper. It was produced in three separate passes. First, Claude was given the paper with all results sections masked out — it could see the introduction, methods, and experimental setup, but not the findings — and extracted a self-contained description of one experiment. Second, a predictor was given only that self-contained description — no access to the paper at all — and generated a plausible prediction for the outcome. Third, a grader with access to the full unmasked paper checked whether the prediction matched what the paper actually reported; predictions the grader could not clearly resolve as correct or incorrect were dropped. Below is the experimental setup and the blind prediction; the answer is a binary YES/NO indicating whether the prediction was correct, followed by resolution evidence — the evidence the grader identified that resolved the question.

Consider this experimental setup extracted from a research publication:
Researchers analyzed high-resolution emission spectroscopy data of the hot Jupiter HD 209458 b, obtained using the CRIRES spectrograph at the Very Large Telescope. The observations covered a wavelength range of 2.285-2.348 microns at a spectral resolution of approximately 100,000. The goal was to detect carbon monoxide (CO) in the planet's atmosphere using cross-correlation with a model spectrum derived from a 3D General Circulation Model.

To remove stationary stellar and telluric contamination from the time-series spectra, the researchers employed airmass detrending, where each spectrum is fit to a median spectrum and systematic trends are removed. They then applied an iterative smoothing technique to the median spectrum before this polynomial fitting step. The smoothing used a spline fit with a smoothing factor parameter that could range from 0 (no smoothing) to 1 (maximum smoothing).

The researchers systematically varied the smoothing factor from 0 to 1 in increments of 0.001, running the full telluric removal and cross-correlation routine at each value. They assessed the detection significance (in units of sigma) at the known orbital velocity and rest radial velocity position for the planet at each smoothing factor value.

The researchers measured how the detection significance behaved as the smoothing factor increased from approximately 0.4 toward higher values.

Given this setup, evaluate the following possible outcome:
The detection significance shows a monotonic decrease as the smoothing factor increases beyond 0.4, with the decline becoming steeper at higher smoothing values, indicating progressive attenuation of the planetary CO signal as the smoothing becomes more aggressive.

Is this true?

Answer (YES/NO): NO